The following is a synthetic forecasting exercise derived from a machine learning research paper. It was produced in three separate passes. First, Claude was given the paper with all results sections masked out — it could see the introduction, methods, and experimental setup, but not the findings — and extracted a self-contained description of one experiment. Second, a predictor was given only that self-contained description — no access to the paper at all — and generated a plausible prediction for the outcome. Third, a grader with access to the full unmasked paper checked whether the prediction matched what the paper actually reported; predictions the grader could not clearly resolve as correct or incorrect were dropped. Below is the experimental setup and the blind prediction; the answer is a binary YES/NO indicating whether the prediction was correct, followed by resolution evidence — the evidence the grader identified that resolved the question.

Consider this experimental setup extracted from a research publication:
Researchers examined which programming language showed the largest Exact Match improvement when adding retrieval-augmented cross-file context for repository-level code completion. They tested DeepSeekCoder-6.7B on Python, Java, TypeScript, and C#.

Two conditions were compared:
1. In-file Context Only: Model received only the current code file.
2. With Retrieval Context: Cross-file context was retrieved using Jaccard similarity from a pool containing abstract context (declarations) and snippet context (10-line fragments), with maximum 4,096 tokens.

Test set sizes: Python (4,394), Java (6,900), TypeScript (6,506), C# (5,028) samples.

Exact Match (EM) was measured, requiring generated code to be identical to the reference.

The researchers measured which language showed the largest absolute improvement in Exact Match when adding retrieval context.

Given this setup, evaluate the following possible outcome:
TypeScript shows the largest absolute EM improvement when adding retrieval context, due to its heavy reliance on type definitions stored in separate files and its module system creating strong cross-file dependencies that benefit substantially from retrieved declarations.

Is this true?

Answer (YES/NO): NO